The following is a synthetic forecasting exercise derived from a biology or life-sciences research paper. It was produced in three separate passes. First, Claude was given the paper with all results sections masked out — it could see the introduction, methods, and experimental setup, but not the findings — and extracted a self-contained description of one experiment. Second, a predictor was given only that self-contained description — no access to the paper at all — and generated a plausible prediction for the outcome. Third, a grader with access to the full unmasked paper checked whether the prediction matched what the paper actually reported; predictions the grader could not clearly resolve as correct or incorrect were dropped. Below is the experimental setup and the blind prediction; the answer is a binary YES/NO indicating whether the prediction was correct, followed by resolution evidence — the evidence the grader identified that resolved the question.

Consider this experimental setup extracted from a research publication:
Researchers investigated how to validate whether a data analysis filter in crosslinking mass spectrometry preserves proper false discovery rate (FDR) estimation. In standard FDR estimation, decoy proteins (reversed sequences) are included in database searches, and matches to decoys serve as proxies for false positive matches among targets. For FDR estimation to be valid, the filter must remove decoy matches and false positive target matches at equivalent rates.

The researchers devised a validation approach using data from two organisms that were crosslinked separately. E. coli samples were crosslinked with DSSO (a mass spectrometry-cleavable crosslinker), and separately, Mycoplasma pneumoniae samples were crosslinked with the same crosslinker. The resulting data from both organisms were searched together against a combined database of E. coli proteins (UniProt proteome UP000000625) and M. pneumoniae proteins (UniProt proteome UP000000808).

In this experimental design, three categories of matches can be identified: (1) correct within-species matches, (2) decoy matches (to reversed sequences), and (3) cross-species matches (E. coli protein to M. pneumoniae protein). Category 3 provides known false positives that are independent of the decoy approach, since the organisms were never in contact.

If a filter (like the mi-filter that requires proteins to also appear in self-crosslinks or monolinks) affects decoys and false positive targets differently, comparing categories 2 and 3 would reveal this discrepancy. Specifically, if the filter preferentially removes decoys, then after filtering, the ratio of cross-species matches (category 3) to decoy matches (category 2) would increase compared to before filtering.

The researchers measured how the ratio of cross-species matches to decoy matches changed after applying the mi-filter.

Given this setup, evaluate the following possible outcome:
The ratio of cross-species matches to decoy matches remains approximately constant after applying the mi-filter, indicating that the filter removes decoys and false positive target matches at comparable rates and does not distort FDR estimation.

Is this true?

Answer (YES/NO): NO